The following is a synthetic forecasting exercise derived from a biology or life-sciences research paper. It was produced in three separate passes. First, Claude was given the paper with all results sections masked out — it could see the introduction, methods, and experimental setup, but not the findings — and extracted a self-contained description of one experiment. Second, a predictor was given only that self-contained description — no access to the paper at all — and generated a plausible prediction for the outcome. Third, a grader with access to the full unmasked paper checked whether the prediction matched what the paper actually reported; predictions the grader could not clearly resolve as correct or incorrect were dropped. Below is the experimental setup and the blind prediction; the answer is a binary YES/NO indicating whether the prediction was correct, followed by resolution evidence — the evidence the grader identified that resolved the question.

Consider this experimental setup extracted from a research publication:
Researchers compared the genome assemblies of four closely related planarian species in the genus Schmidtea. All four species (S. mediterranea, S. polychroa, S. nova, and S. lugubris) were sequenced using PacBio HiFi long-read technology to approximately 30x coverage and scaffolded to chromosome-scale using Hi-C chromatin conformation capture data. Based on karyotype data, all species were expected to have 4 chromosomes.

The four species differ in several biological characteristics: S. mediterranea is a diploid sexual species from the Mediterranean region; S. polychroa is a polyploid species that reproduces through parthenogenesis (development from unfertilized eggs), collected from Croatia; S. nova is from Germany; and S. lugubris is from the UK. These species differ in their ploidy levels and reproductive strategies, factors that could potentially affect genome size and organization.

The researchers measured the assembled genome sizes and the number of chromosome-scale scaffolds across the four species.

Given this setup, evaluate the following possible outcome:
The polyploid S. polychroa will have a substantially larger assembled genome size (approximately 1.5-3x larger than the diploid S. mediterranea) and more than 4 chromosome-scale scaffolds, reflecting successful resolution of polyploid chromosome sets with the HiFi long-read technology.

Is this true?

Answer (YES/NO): NO